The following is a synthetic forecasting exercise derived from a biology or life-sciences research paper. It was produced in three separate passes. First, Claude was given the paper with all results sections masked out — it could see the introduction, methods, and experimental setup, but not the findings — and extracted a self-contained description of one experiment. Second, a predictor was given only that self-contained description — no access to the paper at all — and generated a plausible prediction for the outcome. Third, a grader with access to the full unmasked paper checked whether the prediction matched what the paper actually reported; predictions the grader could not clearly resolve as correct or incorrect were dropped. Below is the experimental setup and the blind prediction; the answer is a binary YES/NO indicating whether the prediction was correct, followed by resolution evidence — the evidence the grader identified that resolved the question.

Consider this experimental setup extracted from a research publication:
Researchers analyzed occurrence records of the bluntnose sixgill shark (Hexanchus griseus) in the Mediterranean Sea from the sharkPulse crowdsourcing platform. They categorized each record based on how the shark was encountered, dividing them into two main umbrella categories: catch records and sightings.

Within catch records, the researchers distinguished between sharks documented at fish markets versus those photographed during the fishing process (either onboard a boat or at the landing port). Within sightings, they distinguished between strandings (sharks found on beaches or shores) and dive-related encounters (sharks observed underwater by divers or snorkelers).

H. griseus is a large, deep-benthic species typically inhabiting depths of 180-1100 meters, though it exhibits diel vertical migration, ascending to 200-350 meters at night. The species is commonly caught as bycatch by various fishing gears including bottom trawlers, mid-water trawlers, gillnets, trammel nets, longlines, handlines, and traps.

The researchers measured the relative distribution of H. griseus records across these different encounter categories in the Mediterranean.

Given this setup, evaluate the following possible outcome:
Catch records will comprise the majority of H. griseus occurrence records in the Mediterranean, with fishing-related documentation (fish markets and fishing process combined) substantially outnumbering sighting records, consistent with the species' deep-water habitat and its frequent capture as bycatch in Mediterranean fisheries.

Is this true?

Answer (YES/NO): YES